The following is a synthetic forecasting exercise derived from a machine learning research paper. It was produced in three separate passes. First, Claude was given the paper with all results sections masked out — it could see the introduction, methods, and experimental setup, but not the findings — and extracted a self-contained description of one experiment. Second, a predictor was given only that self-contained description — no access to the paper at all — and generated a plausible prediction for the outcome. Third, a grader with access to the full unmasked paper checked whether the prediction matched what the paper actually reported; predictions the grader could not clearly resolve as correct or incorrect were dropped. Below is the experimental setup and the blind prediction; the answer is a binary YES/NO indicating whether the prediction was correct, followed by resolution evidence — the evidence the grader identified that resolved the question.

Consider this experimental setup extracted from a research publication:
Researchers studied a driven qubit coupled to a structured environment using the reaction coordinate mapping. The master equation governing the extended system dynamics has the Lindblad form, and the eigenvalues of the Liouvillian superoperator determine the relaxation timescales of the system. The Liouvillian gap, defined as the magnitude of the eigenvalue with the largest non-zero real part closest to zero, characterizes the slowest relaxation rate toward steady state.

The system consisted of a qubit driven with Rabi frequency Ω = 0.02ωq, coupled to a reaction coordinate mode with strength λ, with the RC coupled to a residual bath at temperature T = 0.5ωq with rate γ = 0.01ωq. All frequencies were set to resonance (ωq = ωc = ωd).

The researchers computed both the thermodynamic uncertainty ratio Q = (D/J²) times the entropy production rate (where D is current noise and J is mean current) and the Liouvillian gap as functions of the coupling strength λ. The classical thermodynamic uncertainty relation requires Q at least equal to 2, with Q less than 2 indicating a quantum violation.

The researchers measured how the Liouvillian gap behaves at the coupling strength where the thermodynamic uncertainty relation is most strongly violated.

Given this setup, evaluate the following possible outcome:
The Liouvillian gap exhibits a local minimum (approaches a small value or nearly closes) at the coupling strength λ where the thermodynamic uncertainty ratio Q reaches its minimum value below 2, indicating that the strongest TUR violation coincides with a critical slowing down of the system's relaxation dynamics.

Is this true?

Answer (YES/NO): NO